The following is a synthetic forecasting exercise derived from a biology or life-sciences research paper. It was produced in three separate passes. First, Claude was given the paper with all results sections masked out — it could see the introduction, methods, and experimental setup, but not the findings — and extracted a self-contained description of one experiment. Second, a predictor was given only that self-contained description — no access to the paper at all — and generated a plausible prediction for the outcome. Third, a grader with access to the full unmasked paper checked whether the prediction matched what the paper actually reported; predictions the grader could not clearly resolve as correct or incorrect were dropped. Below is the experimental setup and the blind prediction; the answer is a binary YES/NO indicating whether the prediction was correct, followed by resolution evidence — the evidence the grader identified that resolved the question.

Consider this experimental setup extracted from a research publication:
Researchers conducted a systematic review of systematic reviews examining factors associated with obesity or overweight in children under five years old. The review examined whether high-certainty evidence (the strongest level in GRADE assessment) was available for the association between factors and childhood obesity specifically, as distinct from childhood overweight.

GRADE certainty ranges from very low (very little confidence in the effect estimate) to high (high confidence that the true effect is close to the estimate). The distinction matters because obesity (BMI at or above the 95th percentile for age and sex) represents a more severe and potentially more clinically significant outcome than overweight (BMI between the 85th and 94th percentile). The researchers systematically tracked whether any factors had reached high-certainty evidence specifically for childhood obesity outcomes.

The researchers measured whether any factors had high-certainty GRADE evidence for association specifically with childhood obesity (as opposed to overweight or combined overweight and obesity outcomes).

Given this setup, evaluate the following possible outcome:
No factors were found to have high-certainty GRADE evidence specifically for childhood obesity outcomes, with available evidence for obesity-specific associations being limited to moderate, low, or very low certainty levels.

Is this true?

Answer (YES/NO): YES